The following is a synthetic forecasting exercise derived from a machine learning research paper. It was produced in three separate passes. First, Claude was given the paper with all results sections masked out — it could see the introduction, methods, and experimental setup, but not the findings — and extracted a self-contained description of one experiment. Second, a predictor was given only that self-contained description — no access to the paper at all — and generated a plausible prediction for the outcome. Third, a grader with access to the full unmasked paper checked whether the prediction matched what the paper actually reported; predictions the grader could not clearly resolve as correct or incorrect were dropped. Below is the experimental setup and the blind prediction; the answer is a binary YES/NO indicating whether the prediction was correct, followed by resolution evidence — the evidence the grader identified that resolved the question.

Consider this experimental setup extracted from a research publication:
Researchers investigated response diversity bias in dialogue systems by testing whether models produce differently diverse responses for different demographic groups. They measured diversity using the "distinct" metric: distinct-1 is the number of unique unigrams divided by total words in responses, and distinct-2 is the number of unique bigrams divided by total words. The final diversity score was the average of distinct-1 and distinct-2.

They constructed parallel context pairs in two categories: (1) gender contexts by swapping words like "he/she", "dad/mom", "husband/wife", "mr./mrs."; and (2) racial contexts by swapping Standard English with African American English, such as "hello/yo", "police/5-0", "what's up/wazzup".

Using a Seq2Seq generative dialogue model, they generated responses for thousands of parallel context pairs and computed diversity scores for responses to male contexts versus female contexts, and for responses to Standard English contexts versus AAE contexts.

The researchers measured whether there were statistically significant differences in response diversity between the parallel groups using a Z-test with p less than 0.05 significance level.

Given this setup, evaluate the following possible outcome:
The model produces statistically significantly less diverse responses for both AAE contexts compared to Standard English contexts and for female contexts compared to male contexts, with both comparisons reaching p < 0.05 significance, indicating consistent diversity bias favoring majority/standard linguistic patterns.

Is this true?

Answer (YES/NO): NO